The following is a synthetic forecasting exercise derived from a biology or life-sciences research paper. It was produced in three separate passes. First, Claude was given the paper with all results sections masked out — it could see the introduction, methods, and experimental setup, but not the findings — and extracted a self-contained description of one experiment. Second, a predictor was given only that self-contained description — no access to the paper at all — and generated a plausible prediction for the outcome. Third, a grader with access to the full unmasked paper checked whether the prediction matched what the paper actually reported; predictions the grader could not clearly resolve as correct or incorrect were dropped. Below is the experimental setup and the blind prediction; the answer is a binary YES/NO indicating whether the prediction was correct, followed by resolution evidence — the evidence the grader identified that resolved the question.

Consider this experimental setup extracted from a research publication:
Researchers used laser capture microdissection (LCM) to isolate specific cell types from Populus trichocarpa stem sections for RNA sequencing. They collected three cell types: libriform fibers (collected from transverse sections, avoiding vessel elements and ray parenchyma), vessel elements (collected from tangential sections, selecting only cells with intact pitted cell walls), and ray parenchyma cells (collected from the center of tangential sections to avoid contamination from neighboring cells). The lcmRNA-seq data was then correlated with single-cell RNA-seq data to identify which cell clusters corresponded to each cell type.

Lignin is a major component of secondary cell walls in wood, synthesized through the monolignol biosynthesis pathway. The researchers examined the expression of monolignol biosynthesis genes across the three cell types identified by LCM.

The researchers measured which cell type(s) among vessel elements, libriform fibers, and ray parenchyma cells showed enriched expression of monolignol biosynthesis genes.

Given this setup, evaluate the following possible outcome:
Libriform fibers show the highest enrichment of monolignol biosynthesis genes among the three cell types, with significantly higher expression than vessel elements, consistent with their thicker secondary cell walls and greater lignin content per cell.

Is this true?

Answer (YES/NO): YES